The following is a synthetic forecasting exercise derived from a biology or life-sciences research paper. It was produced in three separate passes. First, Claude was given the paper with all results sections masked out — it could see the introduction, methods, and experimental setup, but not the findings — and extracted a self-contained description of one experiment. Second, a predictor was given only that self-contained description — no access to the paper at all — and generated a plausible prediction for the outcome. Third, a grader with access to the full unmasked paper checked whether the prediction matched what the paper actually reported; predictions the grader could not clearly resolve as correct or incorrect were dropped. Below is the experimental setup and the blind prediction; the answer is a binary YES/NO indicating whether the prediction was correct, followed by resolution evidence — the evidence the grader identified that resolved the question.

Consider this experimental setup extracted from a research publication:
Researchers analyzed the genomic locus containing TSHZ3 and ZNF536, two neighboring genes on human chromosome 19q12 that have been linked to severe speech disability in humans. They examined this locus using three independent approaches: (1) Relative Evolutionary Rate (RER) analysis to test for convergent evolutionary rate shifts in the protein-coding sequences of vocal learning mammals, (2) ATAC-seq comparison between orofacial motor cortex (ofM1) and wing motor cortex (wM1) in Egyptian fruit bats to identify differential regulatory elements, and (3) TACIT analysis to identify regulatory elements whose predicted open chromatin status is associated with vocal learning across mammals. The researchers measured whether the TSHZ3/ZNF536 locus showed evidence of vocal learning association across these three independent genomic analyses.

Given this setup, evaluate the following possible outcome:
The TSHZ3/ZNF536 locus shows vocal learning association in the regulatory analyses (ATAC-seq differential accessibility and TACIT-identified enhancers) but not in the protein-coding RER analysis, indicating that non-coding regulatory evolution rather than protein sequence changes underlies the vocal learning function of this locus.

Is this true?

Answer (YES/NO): NO